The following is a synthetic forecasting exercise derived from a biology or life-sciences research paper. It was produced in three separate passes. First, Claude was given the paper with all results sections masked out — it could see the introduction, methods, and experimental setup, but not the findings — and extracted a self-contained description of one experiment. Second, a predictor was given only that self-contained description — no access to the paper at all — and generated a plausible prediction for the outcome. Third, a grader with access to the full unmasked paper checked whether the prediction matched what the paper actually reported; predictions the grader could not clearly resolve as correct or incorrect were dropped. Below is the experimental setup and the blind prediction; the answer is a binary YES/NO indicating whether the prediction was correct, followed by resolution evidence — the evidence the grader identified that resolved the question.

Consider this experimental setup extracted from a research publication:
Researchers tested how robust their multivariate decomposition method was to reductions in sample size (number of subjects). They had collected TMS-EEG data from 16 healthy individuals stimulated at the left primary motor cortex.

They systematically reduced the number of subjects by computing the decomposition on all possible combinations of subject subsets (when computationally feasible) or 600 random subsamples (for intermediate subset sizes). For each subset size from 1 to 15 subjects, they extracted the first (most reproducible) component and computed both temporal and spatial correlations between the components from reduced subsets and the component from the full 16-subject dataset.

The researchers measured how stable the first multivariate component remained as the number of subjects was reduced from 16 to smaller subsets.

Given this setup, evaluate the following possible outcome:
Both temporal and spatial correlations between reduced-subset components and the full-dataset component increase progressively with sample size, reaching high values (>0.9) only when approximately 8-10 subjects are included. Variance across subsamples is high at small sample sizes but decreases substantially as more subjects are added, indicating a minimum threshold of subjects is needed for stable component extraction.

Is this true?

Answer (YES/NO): YES